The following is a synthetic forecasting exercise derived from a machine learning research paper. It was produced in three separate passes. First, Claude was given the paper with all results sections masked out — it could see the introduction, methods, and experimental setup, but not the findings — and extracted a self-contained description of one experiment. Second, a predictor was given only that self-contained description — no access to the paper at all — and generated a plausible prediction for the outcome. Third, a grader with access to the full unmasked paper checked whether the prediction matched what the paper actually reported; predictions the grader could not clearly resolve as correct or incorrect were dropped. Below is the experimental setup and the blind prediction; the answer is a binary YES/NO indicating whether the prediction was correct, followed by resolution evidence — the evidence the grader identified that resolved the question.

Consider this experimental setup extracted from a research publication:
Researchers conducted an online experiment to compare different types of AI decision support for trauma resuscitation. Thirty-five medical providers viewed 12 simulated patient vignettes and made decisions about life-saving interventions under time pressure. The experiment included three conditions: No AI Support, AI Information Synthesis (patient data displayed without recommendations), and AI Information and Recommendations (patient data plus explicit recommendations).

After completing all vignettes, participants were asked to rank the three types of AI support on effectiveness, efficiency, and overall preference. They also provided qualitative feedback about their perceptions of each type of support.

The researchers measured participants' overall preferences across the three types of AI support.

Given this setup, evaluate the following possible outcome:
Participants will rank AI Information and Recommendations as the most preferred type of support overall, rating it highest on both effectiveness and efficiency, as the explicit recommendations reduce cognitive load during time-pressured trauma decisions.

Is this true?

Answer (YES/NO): NO